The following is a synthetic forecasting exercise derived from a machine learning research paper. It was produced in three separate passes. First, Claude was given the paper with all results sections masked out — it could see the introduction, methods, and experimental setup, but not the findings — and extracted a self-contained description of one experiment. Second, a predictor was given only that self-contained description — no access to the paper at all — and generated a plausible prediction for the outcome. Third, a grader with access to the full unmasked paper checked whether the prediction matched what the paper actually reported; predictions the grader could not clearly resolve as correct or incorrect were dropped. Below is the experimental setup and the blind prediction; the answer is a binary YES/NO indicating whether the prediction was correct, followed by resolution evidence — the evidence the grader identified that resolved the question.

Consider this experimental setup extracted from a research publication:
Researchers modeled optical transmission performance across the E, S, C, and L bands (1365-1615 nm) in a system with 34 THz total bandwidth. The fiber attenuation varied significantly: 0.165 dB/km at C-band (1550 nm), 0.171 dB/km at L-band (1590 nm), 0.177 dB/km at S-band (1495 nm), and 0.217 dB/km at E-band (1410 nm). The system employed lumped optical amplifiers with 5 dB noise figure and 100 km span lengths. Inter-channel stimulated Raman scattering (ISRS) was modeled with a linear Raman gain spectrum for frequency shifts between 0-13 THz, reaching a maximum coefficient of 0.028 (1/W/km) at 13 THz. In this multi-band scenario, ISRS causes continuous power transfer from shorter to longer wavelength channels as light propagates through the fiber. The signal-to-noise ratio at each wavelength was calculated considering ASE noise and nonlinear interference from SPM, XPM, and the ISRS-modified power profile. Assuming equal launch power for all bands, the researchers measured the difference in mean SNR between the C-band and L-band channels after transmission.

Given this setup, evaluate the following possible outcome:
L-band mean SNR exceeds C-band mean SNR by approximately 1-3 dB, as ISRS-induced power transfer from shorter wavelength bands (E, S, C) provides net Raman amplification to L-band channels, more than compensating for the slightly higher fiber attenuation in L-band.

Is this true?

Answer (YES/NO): NO